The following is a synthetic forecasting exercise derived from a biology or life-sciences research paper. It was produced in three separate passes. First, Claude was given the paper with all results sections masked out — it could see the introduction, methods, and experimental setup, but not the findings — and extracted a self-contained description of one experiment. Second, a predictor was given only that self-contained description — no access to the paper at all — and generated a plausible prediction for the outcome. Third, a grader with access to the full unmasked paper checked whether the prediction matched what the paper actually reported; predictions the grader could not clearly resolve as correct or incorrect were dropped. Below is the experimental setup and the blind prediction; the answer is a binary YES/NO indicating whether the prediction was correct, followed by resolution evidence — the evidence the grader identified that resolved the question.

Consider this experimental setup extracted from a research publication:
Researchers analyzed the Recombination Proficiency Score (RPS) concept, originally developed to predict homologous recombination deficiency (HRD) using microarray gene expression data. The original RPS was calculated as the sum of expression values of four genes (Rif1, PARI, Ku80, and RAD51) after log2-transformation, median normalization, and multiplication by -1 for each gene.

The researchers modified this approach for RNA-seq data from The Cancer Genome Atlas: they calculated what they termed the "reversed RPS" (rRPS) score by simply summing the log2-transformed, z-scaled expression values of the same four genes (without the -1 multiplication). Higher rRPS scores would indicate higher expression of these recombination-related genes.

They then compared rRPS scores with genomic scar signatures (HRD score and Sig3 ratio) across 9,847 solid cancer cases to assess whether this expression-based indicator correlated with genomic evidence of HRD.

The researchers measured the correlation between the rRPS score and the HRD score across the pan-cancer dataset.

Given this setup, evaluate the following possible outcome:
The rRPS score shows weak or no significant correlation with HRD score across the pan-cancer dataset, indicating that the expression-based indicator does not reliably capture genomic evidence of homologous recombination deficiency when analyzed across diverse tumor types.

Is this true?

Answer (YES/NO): NO